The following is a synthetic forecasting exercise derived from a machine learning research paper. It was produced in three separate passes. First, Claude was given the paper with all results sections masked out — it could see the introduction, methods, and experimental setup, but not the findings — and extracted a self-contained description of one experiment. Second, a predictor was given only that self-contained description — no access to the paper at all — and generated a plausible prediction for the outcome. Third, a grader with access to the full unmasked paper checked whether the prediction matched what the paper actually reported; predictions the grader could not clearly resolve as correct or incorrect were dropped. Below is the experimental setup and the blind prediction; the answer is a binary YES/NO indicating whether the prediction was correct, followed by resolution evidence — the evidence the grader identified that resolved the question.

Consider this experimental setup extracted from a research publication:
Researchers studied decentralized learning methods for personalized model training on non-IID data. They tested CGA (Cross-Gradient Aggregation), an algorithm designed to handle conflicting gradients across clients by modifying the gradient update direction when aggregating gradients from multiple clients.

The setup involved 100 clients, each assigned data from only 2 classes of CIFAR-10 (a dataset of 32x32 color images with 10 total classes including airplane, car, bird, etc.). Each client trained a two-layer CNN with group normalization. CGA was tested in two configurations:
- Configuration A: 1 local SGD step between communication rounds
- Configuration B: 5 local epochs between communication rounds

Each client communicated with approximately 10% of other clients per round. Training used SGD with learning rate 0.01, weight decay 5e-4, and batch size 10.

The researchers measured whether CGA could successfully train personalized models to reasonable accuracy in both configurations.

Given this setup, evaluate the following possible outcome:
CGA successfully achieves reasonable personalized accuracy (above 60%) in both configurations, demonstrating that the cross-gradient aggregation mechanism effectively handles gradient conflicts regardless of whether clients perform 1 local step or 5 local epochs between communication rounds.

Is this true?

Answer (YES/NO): NO